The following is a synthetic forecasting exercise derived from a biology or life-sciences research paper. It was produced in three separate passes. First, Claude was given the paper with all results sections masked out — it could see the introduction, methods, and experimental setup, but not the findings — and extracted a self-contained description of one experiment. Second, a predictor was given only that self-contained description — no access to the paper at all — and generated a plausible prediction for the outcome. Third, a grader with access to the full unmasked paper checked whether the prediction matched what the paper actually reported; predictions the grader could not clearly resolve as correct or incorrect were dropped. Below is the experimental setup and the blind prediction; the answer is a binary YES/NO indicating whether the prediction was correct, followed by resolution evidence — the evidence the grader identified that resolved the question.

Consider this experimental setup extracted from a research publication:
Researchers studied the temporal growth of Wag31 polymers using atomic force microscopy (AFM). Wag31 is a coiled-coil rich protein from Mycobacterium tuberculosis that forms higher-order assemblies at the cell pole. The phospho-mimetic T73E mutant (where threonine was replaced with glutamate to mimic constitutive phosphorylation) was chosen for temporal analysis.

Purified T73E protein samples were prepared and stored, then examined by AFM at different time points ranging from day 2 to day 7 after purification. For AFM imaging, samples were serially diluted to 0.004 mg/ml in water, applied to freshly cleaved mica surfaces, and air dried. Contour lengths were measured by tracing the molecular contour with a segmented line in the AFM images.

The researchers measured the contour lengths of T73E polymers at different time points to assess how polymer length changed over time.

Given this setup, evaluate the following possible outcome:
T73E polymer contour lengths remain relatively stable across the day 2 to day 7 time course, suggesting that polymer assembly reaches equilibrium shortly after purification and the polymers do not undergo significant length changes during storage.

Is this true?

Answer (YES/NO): NO